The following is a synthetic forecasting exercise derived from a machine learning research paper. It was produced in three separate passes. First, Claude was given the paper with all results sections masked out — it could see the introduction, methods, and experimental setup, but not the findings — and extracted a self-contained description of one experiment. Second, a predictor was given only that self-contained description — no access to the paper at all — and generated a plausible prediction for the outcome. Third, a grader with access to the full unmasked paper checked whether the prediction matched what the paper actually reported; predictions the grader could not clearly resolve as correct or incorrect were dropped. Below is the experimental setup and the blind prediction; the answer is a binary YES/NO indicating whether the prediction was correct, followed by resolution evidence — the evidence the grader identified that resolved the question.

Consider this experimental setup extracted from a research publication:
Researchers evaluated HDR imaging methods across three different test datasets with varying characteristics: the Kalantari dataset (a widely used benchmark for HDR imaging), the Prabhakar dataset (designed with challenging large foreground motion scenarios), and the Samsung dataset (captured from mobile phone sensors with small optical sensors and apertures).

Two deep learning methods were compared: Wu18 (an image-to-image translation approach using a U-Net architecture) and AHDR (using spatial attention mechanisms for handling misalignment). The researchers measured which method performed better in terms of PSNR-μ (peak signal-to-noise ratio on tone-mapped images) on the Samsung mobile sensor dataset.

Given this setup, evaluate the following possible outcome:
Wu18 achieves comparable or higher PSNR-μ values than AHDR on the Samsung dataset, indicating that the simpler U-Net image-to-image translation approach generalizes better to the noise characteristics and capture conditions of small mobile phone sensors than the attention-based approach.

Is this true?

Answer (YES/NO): NO